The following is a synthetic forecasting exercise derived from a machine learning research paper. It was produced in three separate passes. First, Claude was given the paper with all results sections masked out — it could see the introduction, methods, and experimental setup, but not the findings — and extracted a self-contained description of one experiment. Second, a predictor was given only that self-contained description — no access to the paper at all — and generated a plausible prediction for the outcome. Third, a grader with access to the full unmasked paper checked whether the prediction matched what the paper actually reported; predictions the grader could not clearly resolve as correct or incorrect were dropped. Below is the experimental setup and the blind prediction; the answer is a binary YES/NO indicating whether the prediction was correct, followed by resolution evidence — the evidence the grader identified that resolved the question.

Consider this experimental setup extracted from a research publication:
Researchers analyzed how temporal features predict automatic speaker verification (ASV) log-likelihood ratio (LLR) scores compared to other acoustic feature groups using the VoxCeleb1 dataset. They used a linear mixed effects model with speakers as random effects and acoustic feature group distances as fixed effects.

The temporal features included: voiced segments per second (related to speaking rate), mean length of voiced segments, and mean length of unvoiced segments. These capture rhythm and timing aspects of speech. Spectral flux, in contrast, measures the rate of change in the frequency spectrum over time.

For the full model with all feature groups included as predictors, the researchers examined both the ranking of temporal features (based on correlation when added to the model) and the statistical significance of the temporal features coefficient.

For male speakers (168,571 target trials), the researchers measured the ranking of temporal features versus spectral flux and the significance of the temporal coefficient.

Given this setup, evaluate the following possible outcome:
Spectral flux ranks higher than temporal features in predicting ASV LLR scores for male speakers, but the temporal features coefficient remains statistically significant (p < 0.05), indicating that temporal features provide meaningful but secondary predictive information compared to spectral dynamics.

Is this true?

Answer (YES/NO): NO